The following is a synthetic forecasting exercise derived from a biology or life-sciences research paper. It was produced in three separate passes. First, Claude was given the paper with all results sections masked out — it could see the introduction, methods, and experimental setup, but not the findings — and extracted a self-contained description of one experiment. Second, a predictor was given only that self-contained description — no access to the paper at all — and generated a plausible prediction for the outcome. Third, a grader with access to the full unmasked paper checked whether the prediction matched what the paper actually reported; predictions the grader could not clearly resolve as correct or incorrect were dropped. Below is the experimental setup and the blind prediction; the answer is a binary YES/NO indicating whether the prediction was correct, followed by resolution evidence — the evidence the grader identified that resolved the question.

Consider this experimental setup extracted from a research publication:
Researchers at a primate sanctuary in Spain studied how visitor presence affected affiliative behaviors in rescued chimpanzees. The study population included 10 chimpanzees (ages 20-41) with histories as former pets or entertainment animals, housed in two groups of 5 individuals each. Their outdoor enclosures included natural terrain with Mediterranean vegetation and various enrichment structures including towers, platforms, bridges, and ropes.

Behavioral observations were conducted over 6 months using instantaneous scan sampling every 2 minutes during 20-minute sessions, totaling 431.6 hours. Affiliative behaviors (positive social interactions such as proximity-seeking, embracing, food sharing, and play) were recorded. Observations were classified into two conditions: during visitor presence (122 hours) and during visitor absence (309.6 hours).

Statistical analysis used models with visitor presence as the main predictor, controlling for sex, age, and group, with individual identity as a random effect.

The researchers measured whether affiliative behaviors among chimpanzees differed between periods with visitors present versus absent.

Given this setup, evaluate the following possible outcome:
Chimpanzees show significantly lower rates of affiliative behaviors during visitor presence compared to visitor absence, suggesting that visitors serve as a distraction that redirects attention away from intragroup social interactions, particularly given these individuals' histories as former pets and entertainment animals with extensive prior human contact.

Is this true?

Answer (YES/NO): YES